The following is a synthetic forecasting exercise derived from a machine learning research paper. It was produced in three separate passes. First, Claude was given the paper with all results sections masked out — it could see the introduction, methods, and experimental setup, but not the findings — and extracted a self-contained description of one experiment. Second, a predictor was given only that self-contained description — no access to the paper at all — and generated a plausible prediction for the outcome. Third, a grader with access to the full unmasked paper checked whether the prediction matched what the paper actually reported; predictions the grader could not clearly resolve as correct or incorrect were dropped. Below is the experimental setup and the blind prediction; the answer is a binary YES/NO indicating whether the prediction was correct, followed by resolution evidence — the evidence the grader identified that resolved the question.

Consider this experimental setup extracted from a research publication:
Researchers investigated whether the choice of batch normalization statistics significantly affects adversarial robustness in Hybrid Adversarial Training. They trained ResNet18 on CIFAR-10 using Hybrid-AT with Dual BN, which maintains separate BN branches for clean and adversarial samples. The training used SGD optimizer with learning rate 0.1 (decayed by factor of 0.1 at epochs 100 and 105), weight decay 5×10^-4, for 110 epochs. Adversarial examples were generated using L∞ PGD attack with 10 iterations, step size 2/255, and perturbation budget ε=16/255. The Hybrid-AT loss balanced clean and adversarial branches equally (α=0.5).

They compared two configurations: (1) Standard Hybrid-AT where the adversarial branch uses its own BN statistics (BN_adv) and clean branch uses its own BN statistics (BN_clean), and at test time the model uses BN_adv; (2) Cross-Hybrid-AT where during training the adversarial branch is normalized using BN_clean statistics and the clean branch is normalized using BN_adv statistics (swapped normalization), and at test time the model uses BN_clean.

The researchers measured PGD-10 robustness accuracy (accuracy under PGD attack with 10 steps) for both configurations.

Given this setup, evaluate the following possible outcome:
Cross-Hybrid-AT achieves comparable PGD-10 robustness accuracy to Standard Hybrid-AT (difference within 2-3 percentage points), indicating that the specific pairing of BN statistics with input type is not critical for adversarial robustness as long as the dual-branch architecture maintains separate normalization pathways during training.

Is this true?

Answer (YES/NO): YES